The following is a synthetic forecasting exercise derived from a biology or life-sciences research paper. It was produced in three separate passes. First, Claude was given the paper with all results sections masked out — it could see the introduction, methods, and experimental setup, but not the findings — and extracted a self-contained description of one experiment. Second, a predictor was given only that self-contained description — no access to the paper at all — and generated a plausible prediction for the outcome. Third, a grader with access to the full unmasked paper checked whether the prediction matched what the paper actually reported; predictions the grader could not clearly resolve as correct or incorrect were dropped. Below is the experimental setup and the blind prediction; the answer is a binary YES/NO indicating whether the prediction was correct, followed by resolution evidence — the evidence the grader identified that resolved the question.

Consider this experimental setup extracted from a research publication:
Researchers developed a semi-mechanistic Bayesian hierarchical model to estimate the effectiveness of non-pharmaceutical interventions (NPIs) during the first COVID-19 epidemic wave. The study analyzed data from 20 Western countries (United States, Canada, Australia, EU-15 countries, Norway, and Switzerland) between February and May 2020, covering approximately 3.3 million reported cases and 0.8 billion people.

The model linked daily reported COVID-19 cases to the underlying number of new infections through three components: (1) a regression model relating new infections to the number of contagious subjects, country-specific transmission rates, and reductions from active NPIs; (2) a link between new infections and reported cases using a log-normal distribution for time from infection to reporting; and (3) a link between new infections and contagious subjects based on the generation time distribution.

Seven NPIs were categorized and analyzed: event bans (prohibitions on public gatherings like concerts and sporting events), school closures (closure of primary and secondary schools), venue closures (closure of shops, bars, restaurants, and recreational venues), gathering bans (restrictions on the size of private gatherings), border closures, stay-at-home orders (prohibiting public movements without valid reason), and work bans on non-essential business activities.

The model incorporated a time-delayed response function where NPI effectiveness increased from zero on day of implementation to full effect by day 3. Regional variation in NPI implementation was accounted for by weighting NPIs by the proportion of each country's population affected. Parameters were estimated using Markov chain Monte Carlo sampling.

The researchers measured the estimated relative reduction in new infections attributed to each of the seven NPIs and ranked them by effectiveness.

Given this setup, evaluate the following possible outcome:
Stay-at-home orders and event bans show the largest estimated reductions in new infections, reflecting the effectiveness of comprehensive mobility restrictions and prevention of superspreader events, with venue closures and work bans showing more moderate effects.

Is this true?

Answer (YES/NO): NO